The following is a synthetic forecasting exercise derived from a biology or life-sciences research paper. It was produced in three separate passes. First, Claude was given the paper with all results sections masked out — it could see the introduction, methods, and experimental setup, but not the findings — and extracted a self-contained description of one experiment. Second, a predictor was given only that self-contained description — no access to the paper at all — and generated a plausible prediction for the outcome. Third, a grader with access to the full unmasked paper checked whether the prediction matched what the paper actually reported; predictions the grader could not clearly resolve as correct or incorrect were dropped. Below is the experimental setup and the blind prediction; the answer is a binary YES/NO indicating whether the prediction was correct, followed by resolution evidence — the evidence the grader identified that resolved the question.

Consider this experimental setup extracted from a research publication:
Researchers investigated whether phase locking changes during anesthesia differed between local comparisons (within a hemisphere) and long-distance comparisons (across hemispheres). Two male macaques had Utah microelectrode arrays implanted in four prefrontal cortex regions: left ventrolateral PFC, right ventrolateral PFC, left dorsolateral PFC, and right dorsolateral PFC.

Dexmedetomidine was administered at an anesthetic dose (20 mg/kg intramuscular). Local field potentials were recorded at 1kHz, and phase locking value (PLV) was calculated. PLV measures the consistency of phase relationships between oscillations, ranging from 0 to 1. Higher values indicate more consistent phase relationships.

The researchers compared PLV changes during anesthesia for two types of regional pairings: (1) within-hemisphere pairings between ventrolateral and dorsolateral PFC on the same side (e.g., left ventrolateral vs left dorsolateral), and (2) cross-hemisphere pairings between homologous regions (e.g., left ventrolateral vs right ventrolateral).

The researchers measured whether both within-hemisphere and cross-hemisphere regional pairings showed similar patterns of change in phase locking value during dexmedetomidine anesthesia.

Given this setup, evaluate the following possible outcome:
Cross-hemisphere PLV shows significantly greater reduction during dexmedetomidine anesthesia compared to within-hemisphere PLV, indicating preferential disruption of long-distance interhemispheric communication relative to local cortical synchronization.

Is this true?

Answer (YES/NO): NO